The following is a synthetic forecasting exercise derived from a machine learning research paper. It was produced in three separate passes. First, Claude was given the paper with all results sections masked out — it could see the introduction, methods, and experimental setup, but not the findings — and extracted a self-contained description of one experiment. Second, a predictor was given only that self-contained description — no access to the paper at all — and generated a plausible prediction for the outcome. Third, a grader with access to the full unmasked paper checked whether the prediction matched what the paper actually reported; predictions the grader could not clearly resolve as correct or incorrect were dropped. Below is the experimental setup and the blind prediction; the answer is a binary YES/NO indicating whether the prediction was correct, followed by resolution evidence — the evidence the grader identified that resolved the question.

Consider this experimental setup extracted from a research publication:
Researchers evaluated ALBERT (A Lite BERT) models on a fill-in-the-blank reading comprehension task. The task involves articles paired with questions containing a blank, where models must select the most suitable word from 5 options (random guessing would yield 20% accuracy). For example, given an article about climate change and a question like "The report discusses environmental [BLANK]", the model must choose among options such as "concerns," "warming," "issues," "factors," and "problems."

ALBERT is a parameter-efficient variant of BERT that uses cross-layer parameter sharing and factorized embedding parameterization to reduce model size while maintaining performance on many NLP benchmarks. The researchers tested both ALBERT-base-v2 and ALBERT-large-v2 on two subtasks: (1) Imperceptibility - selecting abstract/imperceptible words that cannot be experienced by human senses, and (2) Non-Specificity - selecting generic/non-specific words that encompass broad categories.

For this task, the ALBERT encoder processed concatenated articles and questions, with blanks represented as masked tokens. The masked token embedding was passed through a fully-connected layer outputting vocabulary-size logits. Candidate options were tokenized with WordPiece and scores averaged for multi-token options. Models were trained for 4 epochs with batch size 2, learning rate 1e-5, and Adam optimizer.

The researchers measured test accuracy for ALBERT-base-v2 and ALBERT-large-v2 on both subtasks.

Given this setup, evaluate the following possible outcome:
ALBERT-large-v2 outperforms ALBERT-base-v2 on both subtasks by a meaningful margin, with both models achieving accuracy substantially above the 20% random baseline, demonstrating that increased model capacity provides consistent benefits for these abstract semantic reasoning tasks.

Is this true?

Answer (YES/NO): NO